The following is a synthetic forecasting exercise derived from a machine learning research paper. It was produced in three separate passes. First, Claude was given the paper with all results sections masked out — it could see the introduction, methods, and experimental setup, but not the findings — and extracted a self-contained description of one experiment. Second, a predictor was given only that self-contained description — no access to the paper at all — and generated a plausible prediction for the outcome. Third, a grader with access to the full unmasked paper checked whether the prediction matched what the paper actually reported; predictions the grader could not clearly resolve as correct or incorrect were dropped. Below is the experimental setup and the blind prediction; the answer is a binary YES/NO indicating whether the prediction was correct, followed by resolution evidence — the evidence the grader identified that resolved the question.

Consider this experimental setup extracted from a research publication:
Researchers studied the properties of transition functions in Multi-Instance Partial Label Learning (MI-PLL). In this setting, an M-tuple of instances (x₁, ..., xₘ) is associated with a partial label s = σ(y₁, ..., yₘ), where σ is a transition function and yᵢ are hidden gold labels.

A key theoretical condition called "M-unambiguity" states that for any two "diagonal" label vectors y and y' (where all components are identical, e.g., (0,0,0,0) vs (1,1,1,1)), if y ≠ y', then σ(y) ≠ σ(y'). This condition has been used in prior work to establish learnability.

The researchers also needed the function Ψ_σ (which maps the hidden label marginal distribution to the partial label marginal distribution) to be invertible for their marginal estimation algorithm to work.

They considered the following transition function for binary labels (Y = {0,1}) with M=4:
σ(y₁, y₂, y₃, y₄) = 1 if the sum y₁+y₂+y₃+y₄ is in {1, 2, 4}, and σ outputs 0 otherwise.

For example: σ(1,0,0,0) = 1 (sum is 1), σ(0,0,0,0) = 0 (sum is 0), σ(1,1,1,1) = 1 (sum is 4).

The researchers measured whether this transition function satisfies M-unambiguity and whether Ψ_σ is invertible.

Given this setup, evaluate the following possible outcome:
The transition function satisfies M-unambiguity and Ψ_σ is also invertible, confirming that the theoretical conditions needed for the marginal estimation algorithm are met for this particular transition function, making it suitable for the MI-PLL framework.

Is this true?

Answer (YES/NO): NO